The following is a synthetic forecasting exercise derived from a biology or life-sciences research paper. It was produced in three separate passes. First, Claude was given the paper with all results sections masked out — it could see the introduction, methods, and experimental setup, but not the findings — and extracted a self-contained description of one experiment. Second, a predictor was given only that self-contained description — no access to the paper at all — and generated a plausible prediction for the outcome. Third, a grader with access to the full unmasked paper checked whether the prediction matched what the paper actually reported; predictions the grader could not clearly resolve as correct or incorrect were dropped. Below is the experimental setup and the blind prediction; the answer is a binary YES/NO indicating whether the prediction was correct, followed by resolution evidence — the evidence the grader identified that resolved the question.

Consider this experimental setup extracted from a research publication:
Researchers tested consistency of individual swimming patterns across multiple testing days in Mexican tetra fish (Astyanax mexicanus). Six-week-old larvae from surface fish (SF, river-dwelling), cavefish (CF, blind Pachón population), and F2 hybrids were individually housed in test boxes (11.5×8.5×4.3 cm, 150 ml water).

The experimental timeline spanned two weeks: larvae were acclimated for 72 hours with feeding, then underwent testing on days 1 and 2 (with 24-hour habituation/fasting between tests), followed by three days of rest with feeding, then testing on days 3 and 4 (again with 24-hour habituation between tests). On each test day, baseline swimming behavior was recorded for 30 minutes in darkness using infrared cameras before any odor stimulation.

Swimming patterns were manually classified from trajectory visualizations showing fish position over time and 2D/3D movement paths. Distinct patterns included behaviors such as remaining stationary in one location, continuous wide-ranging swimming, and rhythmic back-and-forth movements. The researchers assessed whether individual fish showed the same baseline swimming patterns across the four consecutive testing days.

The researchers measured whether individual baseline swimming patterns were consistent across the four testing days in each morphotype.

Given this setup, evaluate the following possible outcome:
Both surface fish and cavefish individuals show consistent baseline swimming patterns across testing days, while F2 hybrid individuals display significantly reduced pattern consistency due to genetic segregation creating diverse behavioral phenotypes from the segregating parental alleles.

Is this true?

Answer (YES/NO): NO